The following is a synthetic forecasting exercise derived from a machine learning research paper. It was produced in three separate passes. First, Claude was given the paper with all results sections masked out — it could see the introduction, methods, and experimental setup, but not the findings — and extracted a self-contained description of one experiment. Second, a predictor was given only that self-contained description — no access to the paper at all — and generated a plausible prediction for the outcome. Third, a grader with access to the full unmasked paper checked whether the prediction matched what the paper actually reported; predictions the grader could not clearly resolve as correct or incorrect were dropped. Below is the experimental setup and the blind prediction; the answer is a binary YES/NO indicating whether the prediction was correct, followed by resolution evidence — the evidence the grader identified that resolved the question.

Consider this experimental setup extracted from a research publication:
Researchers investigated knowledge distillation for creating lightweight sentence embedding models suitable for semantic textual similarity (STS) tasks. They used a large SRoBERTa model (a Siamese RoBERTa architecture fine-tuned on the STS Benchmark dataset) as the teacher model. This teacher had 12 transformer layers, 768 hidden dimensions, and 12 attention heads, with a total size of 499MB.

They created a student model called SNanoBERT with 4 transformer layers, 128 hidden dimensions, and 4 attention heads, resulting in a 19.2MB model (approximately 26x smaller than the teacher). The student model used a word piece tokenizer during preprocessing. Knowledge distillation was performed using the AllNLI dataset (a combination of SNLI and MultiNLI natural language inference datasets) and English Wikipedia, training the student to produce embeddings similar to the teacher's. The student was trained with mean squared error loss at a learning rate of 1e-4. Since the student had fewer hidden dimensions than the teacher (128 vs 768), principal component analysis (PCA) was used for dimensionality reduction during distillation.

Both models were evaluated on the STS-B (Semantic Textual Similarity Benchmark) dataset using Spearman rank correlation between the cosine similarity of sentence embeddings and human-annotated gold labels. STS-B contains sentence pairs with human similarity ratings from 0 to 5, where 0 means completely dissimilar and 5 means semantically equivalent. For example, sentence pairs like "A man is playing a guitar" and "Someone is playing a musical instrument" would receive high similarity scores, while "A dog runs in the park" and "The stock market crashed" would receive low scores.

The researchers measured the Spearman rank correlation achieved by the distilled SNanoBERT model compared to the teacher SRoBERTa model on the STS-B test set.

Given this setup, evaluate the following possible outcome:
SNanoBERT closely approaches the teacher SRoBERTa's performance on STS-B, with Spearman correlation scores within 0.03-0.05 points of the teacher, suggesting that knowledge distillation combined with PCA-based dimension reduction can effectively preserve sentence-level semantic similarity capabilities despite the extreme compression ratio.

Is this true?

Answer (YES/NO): NO